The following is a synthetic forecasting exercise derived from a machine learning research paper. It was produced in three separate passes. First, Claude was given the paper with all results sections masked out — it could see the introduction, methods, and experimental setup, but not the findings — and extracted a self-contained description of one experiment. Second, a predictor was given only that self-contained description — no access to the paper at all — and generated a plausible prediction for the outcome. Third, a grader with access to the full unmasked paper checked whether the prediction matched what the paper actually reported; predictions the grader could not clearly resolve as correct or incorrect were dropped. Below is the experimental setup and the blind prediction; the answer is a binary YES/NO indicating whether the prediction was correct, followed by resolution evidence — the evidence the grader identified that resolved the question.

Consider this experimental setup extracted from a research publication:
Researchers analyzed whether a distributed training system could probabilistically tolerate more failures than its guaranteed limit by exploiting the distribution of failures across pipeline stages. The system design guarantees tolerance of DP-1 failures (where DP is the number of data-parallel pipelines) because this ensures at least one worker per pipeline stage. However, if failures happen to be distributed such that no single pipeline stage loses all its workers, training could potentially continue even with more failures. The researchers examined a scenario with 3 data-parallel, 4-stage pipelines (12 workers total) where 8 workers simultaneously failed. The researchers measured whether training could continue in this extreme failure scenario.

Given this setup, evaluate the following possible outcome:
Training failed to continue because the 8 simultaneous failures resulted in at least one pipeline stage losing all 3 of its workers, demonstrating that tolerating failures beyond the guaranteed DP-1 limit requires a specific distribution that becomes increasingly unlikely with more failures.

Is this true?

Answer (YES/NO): NO